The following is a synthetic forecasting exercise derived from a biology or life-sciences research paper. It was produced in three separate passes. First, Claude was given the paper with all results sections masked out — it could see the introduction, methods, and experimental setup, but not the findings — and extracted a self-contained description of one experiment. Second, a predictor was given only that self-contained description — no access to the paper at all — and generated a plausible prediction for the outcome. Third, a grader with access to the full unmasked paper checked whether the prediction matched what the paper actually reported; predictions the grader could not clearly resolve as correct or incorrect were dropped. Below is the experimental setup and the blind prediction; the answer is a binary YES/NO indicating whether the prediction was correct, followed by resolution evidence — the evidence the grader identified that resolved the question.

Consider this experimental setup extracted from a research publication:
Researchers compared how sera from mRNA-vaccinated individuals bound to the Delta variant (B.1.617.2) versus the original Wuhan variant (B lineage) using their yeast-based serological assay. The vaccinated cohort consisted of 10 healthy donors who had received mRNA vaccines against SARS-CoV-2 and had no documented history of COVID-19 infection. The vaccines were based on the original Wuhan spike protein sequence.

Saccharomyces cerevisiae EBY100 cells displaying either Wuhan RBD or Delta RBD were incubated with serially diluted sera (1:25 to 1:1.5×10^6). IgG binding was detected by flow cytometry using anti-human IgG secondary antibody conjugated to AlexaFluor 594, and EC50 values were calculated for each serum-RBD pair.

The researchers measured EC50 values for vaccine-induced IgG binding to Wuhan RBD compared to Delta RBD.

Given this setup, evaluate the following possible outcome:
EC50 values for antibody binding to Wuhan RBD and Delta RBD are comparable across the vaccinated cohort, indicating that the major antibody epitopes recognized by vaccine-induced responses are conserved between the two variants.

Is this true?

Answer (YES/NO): YES